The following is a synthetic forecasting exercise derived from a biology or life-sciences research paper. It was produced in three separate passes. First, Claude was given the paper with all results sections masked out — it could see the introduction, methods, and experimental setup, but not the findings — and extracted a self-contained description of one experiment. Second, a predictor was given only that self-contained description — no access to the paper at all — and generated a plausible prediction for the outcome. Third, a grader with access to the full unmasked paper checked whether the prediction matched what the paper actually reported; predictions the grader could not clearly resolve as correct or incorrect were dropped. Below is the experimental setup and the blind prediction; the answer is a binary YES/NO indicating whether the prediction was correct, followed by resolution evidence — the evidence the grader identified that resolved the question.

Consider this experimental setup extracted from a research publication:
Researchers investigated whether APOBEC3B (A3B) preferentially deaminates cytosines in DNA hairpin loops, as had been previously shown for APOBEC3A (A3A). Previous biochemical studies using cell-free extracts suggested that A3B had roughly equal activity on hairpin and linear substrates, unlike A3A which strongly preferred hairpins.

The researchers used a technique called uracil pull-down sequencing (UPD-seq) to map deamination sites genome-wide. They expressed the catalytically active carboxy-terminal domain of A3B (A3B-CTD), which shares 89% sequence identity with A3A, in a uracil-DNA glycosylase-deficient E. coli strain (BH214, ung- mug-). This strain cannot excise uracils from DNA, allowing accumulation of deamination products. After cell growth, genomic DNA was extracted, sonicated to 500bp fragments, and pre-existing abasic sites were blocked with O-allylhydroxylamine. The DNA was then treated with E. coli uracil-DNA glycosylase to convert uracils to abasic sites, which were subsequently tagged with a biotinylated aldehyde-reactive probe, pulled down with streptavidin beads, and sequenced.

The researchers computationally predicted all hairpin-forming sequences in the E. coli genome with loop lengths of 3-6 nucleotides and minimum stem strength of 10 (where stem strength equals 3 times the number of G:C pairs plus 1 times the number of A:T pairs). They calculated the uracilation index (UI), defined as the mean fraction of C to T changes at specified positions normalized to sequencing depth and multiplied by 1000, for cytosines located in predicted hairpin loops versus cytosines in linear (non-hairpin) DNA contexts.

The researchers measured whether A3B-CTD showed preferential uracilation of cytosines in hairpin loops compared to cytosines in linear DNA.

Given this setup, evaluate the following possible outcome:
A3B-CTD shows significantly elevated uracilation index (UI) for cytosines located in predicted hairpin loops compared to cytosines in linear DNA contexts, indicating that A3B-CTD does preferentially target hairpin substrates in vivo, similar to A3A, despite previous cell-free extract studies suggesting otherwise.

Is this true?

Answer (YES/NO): YES